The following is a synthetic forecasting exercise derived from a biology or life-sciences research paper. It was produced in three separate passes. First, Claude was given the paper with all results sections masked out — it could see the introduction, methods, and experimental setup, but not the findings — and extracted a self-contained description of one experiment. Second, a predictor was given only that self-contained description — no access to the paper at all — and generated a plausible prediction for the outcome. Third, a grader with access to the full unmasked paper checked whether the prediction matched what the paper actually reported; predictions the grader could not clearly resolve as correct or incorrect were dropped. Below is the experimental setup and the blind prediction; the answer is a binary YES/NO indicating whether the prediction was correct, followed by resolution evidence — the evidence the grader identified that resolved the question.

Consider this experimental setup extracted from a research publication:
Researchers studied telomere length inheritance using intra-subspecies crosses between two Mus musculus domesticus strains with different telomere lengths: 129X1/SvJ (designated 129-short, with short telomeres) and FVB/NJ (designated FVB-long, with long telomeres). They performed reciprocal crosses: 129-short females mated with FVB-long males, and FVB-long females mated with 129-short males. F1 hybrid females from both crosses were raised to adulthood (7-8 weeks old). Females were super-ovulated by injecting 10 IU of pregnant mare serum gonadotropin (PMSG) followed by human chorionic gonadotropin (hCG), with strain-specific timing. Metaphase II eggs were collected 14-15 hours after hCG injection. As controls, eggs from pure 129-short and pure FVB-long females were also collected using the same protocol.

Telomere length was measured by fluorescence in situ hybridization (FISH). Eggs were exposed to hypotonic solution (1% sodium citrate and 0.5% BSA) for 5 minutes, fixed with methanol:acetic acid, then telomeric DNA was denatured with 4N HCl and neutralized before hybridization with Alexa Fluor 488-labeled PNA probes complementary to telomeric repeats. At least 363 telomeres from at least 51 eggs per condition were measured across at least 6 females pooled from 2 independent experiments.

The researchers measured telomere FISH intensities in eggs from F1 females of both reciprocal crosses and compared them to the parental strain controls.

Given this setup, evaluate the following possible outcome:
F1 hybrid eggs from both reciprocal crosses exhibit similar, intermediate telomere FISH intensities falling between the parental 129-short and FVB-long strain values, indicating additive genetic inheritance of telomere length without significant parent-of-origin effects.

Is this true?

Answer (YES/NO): NO